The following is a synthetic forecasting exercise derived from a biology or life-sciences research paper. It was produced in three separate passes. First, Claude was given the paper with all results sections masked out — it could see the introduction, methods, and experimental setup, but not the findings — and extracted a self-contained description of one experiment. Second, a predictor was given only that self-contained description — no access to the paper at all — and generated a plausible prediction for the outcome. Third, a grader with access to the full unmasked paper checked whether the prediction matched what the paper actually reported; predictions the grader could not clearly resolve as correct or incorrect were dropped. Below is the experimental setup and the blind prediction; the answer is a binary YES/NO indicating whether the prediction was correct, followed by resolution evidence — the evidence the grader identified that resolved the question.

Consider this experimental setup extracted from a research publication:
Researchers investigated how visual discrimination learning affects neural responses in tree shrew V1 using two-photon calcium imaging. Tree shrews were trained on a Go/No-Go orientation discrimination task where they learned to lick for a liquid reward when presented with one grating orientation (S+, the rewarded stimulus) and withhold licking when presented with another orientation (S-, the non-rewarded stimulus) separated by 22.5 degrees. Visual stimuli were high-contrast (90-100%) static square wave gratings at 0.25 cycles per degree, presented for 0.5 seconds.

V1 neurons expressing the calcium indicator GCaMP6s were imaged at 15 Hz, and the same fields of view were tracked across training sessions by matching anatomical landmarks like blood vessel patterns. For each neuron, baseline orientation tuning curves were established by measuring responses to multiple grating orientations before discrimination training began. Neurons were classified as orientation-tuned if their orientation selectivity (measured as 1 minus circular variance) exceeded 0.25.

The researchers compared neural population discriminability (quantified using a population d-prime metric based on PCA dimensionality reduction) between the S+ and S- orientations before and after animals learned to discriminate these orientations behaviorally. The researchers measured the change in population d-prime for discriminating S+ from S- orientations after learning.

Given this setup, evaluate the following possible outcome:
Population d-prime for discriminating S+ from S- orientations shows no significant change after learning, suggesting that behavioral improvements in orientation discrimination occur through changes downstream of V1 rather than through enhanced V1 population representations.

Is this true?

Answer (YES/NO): NO